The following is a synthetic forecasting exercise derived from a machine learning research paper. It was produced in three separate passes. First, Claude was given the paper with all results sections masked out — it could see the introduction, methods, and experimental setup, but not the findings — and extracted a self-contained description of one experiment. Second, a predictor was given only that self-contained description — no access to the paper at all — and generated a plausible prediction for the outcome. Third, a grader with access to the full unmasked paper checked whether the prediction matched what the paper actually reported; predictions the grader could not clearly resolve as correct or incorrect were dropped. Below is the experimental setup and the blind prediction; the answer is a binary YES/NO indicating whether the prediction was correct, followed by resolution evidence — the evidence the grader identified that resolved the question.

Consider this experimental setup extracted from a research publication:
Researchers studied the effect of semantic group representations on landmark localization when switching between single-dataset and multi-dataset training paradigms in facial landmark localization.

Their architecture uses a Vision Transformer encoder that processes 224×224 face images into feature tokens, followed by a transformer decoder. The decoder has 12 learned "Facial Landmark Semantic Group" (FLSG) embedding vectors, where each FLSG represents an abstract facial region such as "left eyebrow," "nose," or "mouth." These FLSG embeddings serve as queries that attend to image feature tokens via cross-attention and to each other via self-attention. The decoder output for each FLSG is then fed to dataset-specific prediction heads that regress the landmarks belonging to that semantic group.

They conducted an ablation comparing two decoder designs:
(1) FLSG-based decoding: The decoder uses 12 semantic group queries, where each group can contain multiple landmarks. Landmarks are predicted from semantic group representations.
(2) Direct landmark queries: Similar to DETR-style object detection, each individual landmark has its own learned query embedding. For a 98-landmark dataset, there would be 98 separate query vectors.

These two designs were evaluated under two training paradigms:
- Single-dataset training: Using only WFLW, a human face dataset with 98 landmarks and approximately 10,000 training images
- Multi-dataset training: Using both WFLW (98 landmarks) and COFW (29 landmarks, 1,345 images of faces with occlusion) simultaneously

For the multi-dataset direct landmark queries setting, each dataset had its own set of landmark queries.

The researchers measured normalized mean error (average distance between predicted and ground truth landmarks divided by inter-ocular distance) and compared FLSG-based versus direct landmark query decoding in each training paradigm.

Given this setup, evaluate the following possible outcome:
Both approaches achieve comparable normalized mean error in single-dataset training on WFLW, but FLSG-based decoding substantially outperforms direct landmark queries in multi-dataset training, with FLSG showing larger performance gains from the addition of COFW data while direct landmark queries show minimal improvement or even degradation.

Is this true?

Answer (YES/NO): NO